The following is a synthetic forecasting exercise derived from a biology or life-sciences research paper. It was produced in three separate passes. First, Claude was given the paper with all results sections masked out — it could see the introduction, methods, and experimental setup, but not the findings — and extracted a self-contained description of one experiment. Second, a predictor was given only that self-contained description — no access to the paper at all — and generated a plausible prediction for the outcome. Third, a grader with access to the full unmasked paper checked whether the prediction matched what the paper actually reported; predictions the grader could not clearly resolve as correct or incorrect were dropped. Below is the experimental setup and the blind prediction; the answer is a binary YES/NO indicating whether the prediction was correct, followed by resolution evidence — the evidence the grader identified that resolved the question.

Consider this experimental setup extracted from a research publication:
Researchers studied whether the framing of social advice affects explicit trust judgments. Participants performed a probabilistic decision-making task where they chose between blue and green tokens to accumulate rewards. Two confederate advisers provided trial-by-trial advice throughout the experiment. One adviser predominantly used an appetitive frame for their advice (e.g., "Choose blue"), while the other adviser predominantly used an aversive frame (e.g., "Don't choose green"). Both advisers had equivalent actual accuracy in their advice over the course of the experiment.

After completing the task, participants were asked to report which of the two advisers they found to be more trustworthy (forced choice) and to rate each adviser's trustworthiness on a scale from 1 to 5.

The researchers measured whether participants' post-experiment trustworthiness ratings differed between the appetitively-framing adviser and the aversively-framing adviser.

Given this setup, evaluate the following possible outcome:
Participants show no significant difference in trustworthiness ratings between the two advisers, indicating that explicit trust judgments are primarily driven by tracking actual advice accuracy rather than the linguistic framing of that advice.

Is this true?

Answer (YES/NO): NO